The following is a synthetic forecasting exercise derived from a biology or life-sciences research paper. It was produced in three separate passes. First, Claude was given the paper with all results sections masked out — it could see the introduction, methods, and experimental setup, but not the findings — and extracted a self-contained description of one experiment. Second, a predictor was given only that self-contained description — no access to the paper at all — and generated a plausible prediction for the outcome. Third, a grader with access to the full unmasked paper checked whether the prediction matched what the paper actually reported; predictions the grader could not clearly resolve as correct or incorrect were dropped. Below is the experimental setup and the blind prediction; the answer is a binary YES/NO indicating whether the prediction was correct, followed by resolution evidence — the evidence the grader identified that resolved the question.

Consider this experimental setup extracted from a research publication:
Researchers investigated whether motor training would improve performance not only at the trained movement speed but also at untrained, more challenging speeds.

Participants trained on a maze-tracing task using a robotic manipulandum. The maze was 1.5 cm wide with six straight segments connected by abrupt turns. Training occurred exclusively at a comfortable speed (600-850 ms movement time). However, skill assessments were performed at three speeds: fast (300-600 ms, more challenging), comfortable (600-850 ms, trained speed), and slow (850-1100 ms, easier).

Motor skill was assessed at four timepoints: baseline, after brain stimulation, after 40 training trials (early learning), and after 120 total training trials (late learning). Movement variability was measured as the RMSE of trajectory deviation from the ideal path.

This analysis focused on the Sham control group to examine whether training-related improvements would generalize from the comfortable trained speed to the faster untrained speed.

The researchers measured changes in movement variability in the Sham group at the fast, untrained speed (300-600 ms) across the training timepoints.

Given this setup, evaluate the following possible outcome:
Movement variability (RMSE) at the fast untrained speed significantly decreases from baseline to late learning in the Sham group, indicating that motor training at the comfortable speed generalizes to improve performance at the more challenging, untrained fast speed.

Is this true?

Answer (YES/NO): YES